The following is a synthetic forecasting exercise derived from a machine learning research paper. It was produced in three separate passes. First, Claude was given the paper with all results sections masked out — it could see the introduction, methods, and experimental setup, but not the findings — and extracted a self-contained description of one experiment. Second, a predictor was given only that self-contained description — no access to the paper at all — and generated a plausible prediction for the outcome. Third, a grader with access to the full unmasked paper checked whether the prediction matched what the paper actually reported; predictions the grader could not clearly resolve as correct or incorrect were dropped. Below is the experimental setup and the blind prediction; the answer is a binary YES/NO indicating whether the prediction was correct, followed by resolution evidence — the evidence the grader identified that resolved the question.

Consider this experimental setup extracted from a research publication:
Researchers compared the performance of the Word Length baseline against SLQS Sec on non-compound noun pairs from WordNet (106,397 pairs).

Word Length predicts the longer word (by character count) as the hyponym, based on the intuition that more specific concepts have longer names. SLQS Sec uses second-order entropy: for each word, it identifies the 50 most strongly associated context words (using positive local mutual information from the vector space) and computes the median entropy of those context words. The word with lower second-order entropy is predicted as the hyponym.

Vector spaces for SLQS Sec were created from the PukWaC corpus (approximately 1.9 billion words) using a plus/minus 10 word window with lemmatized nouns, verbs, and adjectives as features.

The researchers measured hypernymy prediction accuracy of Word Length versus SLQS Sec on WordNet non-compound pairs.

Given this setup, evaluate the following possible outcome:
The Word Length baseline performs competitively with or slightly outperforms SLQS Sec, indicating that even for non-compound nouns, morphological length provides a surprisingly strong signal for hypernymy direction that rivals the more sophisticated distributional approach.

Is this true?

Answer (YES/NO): NO